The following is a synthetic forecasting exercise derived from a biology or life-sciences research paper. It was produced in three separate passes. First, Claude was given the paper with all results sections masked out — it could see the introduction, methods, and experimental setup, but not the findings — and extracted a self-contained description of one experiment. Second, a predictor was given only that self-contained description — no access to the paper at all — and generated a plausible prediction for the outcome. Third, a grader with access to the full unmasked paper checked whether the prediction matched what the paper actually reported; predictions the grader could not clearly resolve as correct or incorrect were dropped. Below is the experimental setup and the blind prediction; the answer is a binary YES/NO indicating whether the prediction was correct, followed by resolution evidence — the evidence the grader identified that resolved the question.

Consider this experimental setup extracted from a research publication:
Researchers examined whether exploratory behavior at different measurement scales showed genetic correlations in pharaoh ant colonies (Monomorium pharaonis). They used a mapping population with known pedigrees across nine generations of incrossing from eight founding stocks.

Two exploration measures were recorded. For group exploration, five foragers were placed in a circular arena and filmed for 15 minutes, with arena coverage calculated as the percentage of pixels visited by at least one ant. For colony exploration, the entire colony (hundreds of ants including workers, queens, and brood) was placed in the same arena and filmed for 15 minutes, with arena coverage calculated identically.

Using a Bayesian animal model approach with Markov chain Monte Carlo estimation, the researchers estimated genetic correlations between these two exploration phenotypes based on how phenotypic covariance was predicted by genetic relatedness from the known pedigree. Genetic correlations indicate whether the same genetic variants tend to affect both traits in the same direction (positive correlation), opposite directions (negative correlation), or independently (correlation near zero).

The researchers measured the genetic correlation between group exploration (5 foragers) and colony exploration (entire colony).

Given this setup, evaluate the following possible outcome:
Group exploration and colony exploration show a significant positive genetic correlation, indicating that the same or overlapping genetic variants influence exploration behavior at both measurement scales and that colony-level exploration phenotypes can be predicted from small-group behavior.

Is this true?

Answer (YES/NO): NO